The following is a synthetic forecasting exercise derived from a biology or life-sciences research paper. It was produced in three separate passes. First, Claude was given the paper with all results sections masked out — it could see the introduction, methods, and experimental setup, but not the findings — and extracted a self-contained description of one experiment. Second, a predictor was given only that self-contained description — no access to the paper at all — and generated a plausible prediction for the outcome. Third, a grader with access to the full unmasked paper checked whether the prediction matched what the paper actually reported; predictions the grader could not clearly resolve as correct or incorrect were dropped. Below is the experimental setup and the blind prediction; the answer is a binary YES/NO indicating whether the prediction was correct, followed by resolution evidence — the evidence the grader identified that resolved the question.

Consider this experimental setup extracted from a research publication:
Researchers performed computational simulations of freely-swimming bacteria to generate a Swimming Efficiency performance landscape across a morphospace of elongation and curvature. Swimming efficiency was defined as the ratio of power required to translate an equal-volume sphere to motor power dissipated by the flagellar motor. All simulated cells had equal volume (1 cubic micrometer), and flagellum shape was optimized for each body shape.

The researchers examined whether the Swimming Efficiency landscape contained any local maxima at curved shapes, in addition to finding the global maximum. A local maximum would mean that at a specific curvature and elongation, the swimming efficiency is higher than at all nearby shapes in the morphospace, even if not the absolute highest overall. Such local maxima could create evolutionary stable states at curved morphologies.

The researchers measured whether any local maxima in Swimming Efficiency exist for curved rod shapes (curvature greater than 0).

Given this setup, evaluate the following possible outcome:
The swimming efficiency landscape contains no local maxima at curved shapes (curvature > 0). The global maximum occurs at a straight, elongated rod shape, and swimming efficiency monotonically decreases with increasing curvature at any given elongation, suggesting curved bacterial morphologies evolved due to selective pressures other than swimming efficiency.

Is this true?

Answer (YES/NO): NO